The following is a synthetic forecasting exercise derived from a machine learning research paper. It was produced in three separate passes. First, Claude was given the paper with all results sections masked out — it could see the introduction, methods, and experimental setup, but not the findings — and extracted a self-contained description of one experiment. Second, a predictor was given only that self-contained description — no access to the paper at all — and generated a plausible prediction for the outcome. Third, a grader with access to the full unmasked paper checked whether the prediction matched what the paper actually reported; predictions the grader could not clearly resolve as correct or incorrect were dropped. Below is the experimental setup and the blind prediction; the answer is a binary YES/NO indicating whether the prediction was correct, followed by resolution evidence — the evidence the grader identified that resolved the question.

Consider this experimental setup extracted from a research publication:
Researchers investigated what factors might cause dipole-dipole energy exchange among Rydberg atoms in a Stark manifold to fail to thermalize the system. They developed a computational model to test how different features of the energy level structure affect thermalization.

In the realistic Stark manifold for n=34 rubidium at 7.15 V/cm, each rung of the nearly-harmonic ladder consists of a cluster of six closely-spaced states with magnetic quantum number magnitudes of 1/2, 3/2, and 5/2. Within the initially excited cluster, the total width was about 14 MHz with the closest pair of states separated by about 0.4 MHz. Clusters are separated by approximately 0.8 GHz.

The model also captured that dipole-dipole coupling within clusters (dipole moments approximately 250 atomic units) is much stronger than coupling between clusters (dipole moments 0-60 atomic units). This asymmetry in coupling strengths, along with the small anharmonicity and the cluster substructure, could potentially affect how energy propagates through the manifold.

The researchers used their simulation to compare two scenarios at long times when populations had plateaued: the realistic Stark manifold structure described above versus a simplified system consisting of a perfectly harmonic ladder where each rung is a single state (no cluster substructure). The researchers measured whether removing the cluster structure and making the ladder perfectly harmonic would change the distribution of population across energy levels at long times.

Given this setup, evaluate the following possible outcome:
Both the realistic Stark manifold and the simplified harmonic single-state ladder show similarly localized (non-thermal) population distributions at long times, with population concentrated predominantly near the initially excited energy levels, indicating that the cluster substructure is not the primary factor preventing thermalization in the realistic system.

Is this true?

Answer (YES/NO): NO